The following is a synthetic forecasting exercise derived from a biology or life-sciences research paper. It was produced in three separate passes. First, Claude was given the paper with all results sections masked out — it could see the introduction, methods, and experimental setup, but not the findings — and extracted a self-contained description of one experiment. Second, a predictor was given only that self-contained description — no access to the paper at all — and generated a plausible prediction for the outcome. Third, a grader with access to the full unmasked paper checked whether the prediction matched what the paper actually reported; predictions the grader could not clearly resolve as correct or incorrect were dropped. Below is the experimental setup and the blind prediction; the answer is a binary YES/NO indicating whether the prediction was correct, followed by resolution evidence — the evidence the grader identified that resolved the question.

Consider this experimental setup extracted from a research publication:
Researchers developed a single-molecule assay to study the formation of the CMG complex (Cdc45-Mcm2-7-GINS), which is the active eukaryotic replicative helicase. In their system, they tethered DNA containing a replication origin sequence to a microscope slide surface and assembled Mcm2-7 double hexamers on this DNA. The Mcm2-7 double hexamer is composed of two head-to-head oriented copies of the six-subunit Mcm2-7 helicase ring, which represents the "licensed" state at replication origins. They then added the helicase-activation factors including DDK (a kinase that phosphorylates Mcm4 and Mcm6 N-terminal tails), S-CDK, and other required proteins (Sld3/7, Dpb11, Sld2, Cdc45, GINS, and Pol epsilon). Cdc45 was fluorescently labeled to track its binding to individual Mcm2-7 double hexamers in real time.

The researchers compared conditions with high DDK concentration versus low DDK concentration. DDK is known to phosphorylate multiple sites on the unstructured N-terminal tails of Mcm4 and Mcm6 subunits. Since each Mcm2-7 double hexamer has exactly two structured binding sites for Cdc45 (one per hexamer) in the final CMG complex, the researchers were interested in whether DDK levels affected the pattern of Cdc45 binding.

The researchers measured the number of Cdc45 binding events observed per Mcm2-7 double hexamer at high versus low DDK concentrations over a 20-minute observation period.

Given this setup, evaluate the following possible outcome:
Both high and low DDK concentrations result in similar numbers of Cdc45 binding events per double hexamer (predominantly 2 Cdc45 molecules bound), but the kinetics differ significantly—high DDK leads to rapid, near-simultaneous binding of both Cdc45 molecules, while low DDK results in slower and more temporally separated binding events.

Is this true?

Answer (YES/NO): NO